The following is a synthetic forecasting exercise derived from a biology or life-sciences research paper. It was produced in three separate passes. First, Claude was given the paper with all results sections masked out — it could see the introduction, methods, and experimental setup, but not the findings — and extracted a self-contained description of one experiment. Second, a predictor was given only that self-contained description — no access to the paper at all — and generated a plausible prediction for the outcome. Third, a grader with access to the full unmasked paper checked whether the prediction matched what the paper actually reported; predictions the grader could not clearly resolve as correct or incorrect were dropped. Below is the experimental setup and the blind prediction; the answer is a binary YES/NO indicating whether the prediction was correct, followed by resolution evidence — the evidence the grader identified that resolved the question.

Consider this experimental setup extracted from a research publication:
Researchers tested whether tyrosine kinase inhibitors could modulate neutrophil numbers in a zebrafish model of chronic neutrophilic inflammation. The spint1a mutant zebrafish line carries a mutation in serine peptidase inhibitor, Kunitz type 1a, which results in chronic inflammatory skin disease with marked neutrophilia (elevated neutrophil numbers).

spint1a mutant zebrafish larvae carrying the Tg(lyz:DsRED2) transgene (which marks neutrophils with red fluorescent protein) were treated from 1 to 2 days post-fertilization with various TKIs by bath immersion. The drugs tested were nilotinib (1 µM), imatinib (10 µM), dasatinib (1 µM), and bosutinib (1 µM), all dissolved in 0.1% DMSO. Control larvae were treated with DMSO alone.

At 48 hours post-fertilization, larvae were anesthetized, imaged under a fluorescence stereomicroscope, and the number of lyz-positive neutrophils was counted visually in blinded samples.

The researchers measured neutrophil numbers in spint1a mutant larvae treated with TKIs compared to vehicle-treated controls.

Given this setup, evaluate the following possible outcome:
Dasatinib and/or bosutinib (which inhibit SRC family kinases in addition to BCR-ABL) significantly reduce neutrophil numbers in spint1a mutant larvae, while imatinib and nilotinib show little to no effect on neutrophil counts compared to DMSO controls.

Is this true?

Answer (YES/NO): NO